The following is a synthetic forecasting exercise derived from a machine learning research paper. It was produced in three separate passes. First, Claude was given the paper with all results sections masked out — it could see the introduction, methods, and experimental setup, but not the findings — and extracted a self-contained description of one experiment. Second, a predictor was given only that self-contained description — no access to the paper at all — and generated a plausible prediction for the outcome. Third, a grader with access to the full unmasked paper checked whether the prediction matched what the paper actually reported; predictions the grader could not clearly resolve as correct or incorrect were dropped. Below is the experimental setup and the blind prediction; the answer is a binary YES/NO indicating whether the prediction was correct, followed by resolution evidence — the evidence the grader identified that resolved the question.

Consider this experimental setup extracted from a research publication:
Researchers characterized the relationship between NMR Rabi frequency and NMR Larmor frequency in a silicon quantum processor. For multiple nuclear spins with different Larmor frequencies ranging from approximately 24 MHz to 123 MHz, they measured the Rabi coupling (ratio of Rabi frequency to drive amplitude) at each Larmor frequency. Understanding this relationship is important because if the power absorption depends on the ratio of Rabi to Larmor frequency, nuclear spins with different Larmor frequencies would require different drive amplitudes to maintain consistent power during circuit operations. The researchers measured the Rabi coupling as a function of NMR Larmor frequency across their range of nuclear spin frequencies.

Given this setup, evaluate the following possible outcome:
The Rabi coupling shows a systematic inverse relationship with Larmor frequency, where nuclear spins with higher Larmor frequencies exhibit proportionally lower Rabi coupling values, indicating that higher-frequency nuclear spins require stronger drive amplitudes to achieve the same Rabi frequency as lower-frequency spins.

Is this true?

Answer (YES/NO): NO